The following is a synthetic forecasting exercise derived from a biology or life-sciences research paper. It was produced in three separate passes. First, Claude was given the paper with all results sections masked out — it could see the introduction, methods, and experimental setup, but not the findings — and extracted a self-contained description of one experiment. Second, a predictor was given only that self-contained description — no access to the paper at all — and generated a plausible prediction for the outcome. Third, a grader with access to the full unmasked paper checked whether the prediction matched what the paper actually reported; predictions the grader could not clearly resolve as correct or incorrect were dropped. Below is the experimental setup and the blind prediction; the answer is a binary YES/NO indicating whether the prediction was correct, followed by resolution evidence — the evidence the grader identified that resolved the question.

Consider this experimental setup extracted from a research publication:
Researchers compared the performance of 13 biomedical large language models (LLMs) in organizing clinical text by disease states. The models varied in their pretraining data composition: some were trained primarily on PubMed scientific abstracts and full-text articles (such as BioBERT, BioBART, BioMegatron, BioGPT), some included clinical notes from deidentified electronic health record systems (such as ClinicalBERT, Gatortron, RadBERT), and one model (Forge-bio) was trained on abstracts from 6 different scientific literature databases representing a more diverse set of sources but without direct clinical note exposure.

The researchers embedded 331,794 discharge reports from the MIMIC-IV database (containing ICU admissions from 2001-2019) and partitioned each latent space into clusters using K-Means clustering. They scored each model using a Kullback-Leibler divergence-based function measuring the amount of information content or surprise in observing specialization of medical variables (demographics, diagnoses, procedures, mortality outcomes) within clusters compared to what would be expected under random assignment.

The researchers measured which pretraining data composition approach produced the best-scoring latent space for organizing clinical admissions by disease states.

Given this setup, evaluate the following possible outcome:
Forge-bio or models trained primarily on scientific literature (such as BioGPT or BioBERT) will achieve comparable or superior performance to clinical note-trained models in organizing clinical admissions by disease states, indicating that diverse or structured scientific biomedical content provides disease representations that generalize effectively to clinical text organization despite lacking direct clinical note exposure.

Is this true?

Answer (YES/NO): YES